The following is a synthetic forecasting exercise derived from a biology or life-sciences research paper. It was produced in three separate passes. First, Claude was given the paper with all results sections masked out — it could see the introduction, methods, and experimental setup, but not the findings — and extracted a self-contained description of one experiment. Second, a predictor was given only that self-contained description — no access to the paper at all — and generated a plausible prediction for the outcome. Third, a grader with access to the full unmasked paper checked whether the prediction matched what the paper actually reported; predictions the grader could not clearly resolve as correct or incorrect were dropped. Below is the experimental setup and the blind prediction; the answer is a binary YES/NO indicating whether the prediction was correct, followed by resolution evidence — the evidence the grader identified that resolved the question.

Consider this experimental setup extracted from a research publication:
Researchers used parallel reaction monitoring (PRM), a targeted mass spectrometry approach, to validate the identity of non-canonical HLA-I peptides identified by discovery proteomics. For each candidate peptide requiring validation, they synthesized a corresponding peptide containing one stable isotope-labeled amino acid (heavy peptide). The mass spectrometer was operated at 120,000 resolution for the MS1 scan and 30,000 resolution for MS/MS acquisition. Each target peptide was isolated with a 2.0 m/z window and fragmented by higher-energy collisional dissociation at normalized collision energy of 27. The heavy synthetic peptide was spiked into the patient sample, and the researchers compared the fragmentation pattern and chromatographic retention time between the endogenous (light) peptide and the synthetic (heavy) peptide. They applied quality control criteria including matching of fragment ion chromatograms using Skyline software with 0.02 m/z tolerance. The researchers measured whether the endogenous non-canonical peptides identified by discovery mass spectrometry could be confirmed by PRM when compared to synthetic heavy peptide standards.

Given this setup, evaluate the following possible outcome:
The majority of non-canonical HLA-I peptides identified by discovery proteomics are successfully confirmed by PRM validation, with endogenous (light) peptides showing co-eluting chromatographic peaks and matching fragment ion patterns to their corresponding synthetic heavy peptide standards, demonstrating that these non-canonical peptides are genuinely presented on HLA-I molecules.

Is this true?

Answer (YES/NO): NO